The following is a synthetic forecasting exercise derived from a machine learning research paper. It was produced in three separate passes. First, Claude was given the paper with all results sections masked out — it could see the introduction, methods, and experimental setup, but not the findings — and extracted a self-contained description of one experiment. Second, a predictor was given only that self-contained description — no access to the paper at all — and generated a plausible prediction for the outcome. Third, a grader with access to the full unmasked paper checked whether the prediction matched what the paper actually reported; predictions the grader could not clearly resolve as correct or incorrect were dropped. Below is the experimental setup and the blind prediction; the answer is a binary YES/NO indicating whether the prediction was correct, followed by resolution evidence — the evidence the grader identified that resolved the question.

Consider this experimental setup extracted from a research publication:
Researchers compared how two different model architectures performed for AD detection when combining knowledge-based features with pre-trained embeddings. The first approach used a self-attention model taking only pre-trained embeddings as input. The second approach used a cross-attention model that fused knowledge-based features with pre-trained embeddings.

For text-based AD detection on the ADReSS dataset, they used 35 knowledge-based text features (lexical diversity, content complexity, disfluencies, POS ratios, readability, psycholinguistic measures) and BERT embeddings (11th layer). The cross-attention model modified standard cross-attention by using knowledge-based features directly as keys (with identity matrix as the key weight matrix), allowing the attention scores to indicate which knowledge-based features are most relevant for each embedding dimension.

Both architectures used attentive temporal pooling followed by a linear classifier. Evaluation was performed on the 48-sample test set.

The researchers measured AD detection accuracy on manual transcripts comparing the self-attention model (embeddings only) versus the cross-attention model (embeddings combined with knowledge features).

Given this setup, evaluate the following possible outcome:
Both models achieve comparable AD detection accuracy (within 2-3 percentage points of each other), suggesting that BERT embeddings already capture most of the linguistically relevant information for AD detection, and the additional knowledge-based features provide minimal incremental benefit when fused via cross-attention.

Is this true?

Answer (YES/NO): YES